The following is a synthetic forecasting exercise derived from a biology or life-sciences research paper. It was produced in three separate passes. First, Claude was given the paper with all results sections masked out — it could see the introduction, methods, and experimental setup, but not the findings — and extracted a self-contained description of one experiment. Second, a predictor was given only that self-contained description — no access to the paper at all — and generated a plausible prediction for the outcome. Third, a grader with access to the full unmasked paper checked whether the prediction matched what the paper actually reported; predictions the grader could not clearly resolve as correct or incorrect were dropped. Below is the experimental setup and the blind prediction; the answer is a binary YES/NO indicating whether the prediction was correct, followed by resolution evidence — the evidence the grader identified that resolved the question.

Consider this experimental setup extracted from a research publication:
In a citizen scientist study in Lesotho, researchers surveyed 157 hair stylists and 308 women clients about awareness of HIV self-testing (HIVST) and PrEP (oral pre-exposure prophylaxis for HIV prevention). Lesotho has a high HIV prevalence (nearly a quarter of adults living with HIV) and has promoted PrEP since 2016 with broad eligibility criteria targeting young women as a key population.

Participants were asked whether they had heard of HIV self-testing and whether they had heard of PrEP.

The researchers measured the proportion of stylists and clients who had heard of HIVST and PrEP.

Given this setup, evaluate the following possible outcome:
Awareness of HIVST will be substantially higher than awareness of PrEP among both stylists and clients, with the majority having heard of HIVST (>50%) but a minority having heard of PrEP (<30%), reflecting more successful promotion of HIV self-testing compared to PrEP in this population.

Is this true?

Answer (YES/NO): NO